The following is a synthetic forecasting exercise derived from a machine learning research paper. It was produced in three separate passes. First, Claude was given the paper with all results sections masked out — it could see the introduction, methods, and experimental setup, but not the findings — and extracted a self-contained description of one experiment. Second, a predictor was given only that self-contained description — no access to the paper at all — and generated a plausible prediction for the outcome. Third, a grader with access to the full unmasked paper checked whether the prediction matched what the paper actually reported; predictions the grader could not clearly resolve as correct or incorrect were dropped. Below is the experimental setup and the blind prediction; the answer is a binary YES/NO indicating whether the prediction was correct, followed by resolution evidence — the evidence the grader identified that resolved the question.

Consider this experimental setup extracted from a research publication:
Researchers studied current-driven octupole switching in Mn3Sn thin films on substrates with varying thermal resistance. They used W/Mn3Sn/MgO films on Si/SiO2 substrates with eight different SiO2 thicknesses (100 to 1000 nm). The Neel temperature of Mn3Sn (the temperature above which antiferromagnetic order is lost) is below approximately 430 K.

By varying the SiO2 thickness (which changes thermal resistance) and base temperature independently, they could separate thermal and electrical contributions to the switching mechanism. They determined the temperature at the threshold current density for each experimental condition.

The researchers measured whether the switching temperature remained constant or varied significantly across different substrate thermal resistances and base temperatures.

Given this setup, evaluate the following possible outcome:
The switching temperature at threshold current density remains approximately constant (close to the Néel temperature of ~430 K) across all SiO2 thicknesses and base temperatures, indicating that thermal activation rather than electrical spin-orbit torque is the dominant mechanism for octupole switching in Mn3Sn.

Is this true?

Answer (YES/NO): NO